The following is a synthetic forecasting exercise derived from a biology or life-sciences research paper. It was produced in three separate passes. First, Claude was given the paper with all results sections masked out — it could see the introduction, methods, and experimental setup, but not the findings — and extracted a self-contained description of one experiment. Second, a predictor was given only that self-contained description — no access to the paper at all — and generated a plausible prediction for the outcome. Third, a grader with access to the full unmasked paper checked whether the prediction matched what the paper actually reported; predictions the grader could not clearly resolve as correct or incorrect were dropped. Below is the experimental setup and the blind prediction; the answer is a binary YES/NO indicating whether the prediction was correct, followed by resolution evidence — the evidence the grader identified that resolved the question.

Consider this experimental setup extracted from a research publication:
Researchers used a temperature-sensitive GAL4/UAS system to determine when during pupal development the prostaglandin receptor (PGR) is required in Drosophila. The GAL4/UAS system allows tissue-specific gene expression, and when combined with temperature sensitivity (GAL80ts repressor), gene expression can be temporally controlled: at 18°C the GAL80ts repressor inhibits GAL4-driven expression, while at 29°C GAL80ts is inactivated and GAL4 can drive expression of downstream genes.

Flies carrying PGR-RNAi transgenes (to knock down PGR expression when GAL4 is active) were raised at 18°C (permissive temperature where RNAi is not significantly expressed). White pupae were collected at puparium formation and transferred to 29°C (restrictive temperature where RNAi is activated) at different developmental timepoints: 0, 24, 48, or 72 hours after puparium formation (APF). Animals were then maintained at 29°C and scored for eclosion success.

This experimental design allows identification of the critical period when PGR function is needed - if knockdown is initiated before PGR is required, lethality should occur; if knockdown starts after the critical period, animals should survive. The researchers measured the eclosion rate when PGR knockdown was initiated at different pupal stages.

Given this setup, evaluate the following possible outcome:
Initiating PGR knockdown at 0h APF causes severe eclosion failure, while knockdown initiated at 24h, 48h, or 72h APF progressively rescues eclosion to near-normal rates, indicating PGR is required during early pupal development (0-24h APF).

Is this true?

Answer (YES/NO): NO